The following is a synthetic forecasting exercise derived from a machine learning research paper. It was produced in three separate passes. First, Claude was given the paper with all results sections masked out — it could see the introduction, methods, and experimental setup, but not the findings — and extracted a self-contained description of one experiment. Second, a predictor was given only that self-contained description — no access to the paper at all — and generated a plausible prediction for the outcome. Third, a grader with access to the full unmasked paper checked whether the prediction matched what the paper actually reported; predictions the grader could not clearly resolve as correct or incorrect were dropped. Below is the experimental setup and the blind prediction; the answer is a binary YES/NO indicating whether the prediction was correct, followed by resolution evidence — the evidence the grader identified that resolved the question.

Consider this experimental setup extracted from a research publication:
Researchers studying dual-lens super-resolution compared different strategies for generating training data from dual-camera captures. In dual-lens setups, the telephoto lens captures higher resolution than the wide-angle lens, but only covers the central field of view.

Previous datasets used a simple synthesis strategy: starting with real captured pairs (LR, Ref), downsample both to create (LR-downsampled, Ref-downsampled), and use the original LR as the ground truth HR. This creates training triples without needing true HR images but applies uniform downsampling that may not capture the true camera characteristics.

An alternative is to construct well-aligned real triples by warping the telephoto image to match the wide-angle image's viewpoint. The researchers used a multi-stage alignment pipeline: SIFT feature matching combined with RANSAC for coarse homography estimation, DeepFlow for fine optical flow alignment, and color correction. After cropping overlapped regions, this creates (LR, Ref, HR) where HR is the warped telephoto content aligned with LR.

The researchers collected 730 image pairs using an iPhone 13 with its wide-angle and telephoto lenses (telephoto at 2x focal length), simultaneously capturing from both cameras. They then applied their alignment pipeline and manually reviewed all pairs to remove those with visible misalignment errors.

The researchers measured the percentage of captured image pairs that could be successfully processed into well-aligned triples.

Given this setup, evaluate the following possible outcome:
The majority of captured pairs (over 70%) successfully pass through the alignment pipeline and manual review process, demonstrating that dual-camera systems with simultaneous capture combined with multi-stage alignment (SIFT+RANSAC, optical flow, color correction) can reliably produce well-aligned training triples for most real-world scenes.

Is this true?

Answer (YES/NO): NO